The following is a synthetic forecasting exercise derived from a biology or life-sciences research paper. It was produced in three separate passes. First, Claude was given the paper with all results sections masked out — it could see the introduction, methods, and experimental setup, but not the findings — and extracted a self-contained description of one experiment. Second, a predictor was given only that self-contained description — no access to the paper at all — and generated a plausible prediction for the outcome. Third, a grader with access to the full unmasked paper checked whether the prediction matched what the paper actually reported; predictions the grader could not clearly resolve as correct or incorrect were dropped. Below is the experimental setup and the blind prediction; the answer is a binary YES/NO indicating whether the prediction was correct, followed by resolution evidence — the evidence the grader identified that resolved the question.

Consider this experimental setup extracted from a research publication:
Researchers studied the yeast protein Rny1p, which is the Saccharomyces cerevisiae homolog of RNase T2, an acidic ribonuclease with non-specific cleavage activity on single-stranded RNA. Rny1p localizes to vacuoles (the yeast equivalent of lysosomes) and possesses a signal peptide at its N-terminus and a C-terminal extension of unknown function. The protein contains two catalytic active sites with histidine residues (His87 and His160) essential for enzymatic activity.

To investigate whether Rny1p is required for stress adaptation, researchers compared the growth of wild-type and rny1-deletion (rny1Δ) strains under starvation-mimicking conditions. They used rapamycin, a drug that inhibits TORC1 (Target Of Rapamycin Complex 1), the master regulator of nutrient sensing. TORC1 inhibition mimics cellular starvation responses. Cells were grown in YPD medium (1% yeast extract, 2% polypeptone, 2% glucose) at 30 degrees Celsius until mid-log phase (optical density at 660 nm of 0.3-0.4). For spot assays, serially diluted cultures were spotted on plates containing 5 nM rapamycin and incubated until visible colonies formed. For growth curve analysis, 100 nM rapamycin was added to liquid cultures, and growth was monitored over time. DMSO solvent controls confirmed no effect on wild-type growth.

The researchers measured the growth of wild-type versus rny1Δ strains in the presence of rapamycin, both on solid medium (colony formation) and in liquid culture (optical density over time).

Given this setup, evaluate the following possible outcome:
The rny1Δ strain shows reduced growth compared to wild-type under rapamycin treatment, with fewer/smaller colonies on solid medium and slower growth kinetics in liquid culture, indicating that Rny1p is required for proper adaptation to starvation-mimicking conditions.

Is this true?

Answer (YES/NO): YES